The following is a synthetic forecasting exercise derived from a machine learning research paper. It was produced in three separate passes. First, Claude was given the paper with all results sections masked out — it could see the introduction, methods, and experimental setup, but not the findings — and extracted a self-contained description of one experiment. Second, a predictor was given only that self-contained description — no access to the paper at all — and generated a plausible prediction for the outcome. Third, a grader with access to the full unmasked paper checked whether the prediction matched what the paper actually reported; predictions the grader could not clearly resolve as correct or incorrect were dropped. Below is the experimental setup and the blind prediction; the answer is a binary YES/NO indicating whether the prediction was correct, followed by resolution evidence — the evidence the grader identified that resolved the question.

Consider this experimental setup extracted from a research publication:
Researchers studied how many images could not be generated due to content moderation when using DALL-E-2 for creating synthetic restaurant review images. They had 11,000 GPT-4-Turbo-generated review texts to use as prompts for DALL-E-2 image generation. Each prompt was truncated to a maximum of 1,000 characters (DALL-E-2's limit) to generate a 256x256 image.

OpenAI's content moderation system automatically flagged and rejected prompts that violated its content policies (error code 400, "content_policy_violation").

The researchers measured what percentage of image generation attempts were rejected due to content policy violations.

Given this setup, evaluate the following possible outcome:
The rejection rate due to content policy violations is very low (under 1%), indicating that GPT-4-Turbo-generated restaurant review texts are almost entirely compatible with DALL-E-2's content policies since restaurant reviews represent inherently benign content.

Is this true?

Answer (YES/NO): NO